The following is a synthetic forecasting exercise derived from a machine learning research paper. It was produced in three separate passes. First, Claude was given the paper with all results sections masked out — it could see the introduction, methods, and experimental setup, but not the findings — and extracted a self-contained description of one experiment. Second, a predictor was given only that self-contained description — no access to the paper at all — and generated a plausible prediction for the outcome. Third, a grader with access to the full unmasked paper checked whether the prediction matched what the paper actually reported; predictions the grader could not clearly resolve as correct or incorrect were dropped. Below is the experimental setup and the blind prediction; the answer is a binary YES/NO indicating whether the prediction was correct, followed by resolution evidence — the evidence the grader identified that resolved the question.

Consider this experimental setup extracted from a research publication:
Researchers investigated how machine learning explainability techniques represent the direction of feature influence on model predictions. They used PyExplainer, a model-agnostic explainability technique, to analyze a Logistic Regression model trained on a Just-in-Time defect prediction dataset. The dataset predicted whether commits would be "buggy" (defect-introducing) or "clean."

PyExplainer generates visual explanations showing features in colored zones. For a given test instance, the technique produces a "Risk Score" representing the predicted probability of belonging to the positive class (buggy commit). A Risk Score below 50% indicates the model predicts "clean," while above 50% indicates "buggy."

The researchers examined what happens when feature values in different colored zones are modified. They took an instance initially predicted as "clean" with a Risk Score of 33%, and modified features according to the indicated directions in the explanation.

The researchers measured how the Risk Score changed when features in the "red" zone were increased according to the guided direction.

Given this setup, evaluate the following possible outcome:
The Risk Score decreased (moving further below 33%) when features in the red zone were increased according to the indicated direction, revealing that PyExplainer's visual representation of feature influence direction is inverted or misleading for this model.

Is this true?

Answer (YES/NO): NO